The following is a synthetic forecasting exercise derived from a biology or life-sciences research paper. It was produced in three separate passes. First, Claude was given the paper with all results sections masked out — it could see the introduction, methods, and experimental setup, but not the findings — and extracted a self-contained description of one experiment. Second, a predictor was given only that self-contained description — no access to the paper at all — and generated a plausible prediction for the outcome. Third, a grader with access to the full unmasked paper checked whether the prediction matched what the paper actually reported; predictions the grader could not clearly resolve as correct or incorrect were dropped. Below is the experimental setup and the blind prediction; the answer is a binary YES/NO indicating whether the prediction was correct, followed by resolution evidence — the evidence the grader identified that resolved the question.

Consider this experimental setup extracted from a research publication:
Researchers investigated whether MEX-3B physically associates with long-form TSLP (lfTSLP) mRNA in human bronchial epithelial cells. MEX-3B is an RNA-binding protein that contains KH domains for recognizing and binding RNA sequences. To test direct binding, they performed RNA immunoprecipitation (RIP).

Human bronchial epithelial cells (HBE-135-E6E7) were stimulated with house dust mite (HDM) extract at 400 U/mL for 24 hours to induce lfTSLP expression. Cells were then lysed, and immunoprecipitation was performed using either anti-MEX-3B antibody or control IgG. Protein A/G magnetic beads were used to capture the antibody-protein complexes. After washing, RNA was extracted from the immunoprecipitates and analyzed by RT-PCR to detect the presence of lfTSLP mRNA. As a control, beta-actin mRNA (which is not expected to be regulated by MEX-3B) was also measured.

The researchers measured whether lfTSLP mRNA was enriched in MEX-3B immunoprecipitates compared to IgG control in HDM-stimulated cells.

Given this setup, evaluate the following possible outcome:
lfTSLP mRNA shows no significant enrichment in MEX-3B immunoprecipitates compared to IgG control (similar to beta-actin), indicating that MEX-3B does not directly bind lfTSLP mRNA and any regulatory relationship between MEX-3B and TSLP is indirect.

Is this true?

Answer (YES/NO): NO